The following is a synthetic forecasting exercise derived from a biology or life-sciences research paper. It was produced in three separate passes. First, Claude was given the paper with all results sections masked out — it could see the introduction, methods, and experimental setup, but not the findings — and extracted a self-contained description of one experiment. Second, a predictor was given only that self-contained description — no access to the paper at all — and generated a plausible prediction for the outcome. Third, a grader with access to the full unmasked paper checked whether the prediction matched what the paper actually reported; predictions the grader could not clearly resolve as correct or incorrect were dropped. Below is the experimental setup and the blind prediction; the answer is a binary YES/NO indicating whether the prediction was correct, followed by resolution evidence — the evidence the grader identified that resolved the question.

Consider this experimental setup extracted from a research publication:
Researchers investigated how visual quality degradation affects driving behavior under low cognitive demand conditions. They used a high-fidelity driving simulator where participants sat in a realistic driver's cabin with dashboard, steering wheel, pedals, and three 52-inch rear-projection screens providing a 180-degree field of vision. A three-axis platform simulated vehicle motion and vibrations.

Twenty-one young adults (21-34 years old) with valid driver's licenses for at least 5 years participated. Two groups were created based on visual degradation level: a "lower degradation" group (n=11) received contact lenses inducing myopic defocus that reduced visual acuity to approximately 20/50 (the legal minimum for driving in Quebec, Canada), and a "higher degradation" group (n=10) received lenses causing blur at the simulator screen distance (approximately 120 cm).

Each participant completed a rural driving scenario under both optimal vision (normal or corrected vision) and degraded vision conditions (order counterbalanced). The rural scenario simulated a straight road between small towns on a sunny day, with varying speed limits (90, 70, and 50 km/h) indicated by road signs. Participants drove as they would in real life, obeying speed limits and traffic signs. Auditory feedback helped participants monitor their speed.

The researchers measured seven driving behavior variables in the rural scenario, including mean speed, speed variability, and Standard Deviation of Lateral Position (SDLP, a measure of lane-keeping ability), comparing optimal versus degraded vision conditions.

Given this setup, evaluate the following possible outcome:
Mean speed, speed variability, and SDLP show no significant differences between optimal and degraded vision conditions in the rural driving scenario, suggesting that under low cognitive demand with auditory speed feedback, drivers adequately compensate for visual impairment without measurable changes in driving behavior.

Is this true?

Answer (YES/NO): YES